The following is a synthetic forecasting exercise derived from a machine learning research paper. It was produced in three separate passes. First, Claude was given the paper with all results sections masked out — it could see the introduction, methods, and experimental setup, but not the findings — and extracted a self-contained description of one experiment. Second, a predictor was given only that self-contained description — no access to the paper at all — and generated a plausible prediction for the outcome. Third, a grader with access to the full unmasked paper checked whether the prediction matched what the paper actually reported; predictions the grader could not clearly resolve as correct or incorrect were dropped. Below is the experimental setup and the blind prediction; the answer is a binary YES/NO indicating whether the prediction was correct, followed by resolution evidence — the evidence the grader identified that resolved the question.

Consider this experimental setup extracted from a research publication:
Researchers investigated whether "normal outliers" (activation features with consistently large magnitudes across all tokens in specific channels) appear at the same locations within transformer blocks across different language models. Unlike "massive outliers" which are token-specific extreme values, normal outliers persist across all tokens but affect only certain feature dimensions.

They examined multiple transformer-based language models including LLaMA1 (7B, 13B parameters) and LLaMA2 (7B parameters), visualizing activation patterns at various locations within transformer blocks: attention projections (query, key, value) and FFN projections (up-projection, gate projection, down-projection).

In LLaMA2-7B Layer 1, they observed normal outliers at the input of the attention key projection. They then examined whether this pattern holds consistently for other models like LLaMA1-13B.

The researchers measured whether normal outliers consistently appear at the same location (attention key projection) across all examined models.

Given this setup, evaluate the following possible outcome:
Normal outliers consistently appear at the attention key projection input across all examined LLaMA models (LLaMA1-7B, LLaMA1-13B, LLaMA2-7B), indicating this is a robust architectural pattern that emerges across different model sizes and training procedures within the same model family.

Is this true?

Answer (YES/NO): NO